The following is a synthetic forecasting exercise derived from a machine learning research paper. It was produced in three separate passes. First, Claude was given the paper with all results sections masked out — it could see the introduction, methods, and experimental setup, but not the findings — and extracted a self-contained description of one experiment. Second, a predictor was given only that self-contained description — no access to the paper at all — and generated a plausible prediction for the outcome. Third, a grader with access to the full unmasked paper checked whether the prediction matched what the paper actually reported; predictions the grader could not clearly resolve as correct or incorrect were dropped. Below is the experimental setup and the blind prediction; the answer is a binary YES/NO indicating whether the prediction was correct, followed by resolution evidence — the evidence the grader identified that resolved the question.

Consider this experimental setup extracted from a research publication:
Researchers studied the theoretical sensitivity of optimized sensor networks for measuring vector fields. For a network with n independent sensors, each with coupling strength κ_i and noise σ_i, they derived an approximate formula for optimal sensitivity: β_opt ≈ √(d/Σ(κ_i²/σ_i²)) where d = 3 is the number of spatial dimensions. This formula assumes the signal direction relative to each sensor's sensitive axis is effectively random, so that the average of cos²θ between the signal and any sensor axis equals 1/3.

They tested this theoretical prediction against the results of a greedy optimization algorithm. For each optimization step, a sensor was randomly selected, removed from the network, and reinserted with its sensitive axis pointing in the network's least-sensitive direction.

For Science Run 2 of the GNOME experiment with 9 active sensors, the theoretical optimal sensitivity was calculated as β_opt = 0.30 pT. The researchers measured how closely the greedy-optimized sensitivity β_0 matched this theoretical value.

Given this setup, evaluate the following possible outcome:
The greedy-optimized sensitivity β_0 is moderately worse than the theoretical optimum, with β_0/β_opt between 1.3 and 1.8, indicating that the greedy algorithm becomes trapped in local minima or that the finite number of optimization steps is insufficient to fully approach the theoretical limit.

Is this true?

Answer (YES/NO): NO